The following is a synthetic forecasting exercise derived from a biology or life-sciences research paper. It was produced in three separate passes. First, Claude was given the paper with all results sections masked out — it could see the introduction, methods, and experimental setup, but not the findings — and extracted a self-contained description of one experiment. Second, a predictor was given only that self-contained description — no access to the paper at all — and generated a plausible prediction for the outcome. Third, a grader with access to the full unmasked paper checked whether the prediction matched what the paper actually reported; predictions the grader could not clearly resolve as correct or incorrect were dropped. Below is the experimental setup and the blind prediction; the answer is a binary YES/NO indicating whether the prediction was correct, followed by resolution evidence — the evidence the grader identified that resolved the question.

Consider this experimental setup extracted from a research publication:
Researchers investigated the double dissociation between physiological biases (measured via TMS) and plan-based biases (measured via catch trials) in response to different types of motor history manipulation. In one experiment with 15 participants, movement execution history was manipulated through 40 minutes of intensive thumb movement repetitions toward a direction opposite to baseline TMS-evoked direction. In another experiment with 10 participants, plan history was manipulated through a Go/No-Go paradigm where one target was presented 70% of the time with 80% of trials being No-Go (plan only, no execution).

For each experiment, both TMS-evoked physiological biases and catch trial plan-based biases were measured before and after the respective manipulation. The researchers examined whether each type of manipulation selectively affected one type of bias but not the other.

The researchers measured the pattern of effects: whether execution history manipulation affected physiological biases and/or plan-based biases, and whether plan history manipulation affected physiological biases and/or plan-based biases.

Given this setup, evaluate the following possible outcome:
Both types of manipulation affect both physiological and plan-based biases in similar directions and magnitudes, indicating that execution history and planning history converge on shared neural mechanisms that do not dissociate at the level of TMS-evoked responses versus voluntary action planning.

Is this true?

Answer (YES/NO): NO